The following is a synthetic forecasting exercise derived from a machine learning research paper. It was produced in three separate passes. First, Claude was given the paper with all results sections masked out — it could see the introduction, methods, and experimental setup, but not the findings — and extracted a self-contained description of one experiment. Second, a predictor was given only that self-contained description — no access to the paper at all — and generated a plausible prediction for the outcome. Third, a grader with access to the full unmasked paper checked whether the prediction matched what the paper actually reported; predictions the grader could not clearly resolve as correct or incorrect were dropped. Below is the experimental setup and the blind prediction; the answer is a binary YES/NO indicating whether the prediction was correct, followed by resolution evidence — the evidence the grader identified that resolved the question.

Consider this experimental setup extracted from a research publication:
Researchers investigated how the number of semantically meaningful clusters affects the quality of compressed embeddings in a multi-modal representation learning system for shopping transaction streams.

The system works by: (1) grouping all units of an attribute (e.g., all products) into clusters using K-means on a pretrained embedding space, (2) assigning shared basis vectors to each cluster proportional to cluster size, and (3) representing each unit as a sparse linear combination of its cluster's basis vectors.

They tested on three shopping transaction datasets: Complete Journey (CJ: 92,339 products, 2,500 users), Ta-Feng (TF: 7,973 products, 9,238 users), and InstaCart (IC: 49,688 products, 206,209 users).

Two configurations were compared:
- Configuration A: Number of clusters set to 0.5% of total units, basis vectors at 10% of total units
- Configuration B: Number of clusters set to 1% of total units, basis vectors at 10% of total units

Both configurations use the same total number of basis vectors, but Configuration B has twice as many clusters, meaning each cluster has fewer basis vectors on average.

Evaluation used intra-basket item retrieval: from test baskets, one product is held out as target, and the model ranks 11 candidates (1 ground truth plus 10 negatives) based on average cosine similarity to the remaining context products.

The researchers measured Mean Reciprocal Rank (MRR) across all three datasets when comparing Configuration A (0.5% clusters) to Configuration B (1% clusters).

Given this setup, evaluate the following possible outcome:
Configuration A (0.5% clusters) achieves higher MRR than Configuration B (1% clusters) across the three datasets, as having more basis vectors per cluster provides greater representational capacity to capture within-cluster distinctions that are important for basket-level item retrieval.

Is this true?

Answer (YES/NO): YES